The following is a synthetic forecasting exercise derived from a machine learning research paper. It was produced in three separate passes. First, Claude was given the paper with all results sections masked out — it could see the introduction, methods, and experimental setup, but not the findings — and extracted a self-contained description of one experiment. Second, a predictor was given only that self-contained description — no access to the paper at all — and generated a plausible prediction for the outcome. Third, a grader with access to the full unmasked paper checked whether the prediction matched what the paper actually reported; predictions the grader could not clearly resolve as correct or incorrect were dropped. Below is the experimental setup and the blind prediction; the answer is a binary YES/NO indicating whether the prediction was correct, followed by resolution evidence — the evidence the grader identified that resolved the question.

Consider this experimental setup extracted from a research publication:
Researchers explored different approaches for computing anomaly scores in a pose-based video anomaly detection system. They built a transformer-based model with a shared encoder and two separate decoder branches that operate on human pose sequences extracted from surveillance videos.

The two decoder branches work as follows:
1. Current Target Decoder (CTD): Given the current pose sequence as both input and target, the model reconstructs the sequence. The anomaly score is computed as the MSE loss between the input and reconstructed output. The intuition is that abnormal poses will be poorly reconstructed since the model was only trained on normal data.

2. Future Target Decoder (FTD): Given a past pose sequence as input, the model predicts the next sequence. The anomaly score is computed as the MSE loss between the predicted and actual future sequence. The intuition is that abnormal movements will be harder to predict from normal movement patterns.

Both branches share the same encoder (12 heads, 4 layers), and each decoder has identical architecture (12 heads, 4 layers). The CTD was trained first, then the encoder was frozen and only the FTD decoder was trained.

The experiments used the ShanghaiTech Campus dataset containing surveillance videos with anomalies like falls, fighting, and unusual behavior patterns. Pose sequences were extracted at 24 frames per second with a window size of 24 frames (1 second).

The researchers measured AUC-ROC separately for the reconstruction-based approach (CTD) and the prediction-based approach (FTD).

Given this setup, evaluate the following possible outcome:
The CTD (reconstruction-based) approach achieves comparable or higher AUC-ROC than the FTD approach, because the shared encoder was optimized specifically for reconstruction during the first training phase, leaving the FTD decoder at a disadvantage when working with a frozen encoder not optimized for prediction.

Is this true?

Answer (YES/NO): YES